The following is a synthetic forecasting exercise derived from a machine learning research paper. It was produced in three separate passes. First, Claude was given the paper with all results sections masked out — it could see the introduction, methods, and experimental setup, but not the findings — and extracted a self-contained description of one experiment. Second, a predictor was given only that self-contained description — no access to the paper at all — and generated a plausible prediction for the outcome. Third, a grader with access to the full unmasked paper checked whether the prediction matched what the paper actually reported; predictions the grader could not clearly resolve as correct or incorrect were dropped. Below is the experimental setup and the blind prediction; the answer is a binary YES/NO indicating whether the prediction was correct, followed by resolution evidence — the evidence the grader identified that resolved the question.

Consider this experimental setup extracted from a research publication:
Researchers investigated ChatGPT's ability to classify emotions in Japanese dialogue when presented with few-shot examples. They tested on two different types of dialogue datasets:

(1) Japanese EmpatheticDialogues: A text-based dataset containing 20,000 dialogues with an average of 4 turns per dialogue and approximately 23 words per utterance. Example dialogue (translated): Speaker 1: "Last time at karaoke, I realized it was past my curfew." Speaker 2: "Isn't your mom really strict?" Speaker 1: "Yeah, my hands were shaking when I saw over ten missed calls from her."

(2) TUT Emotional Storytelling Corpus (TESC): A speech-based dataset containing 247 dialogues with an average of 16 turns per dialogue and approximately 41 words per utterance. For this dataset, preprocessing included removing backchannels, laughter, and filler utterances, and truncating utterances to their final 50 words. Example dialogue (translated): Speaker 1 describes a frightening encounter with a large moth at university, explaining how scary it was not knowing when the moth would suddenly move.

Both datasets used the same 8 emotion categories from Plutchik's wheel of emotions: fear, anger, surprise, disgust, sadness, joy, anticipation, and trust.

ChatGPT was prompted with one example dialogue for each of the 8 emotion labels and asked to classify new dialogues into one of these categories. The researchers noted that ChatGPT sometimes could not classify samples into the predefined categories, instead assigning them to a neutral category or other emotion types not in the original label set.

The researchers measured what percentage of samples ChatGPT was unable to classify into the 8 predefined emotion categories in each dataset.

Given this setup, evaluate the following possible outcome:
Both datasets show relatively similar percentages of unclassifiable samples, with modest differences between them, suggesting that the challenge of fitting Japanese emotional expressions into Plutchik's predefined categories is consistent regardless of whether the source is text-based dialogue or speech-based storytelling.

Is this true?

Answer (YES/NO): NO